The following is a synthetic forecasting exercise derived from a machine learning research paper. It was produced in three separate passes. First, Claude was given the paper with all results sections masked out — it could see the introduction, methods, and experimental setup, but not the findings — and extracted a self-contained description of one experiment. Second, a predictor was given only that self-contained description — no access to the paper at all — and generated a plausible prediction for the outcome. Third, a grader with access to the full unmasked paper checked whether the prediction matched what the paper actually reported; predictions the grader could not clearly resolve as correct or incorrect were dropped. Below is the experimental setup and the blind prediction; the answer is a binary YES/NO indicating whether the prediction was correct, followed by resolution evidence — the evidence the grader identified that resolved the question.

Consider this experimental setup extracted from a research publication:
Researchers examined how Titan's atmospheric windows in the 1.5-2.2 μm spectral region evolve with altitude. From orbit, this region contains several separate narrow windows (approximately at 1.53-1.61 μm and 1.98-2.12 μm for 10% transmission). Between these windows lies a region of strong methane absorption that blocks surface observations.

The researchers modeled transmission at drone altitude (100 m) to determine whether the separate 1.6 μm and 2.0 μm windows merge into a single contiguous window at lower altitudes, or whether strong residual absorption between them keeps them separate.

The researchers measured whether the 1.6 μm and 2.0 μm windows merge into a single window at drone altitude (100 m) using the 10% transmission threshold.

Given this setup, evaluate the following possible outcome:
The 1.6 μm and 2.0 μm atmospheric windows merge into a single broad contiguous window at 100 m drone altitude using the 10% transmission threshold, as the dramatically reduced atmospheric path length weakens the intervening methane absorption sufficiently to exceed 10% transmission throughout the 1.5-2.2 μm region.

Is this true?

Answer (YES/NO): NO